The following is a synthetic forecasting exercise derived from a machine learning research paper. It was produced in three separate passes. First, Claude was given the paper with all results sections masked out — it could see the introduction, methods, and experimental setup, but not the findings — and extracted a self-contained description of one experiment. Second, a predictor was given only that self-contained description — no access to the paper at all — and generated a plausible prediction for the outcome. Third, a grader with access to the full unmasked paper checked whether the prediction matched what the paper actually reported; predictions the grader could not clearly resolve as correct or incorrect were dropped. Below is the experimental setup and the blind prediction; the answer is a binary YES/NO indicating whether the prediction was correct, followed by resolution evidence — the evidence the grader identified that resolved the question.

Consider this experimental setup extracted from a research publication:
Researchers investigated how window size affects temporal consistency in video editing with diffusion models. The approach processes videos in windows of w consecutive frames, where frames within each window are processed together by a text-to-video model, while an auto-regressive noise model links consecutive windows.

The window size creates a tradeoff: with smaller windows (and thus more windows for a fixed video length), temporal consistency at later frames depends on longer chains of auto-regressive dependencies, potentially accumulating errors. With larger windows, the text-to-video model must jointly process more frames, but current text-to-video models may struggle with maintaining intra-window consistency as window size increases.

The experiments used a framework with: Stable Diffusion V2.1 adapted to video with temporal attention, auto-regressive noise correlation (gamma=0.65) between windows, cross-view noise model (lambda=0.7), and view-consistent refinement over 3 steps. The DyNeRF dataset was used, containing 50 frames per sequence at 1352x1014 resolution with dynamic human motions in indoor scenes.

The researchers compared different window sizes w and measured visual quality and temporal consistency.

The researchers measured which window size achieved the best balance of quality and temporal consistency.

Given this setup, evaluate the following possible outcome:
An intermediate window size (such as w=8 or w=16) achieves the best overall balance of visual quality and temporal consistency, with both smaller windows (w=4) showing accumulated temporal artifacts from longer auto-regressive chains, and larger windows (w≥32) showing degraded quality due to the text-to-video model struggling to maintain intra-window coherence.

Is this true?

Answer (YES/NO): YES